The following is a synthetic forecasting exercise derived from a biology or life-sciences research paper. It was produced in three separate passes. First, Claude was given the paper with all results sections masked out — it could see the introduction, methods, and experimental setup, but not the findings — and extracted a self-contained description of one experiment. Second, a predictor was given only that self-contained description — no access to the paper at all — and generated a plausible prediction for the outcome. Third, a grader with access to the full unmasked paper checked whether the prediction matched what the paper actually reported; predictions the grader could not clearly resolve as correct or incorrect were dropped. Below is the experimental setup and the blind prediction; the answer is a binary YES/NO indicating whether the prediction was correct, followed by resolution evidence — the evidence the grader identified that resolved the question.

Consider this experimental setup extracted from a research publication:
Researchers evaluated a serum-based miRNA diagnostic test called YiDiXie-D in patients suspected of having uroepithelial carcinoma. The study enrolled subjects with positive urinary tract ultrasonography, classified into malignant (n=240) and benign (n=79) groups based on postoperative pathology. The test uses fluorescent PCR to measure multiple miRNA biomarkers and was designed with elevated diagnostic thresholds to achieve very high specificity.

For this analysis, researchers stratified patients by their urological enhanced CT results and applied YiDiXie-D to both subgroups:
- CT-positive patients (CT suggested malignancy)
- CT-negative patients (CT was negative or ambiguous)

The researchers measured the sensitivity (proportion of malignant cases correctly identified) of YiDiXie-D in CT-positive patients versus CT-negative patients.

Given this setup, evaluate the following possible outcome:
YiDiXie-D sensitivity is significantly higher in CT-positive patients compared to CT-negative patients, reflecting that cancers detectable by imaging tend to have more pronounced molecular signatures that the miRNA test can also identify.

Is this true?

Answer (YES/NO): NO